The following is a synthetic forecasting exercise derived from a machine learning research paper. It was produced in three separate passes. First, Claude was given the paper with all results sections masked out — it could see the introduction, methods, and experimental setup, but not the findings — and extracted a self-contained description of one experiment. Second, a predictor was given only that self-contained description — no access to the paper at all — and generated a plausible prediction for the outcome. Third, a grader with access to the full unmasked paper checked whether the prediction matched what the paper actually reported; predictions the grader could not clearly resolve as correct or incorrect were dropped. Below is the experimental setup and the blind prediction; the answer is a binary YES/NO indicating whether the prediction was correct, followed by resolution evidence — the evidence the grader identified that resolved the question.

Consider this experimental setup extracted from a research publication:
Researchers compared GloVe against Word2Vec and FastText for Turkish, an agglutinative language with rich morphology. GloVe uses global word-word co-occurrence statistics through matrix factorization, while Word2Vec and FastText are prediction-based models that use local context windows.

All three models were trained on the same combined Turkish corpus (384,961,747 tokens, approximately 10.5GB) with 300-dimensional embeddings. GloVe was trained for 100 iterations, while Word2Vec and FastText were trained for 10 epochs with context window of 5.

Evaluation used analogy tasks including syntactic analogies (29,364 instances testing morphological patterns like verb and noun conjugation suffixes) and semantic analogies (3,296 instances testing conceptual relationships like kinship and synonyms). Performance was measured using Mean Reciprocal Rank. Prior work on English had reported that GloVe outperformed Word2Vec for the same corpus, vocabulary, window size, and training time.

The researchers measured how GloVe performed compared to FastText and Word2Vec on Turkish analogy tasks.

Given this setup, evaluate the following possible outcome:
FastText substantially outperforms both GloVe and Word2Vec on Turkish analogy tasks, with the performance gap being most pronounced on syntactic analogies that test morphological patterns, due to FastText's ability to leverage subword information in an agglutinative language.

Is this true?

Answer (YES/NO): NO